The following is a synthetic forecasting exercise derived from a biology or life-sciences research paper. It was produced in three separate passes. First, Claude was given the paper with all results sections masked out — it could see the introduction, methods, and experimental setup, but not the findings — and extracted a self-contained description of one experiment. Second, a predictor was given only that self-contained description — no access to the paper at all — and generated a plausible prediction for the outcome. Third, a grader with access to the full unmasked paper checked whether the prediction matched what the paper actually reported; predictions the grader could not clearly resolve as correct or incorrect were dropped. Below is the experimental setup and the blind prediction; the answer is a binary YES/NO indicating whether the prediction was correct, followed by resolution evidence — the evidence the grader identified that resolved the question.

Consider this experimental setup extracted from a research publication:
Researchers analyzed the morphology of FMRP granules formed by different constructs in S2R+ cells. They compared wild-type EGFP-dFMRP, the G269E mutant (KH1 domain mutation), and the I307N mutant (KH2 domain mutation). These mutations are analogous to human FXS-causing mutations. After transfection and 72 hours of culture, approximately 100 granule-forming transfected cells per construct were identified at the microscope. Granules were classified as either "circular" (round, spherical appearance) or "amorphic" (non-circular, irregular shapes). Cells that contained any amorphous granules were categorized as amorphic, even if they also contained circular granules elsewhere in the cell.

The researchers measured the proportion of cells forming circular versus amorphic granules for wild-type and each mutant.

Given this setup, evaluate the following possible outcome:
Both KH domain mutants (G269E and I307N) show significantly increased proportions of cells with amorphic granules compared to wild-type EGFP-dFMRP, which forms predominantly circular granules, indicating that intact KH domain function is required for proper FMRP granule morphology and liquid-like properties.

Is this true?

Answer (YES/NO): NO